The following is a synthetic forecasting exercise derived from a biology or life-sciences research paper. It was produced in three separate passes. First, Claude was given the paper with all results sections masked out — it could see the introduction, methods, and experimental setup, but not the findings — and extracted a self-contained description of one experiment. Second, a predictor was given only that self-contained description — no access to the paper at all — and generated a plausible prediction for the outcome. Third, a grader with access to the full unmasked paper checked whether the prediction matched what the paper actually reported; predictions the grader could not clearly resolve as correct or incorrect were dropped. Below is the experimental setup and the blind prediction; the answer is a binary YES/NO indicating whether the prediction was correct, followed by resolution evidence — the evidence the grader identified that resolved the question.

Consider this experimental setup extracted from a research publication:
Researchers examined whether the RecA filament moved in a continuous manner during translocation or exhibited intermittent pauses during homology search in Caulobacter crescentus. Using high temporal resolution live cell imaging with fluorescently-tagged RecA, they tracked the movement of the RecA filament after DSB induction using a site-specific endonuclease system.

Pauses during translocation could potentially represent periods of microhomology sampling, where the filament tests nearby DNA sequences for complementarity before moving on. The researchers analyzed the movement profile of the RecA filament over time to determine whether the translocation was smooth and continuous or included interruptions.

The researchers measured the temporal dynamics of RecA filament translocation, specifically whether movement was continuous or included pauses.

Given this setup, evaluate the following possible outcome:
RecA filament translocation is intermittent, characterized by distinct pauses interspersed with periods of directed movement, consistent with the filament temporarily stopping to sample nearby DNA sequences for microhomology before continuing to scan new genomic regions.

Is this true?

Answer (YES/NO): YES